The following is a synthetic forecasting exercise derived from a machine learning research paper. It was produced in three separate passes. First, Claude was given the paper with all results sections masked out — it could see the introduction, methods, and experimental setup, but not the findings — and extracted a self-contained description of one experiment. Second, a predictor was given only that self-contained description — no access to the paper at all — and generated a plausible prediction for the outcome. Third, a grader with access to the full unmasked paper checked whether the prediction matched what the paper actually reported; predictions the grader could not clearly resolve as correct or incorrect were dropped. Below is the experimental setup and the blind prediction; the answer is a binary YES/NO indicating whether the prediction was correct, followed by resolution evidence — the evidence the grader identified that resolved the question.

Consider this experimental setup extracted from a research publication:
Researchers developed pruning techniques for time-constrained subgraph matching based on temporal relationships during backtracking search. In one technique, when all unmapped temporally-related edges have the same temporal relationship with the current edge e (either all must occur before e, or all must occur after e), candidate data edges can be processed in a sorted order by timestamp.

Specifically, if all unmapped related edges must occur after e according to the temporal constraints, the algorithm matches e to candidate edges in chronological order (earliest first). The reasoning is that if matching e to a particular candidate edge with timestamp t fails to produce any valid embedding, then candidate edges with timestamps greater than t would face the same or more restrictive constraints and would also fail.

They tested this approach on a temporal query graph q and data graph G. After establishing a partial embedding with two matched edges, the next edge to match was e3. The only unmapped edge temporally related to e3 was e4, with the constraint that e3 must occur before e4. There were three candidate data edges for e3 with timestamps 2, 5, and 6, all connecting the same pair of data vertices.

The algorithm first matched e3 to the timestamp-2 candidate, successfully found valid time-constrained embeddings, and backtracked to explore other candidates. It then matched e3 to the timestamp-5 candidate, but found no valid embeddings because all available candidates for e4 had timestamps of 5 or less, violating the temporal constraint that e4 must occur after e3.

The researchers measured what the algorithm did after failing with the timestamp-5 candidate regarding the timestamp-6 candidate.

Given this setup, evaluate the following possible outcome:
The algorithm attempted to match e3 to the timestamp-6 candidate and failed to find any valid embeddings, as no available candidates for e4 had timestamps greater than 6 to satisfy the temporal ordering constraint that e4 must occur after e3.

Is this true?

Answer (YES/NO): NO